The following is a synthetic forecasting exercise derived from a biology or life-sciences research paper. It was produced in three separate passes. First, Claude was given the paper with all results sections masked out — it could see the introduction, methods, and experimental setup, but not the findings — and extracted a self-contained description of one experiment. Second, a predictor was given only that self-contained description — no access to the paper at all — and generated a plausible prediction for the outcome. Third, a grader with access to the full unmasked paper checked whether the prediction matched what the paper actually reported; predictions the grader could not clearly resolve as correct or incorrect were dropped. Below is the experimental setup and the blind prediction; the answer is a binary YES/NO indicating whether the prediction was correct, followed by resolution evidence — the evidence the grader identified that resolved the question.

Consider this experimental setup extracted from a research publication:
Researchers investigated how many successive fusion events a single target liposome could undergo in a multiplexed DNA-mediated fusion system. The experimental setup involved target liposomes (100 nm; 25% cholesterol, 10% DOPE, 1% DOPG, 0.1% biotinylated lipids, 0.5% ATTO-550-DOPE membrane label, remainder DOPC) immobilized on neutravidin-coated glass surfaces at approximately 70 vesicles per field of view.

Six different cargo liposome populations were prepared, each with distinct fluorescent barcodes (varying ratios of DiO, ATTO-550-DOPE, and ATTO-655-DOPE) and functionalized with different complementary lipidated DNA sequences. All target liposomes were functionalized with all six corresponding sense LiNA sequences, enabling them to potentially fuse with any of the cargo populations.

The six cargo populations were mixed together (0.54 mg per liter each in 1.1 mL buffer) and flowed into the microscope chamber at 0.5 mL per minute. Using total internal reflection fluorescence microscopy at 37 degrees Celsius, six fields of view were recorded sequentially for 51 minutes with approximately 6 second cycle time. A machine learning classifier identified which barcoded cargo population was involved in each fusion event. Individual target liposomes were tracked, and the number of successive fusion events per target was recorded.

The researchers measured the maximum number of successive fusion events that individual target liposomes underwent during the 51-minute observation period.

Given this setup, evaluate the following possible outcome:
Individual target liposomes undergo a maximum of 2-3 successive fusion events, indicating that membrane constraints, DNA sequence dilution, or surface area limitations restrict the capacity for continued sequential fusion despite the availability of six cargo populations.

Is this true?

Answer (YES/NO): NO